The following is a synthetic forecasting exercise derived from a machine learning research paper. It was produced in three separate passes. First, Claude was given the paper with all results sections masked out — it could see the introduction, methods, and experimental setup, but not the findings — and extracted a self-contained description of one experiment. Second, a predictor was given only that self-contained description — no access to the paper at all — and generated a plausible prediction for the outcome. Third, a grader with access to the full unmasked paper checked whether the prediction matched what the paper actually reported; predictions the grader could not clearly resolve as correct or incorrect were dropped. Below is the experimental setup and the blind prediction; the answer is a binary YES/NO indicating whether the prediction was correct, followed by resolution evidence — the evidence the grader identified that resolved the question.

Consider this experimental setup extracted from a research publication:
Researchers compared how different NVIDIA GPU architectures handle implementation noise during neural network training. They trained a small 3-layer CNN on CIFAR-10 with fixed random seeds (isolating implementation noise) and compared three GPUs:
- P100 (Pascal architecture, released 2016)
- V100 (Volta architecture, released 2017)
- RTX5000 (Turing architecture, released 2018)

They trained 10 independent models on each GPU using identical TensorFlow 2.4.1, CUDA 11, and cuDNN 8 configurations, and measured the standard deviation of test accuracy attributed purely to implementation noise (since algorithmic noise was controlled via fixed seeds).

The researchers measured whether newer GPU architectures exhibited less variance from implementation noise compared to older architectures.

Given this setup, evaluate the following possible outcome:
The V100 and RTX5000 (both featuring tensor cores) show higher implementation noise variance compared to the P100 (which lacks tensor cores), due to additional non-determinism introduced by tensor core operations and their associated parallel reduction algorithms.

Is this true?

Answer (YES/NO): NO